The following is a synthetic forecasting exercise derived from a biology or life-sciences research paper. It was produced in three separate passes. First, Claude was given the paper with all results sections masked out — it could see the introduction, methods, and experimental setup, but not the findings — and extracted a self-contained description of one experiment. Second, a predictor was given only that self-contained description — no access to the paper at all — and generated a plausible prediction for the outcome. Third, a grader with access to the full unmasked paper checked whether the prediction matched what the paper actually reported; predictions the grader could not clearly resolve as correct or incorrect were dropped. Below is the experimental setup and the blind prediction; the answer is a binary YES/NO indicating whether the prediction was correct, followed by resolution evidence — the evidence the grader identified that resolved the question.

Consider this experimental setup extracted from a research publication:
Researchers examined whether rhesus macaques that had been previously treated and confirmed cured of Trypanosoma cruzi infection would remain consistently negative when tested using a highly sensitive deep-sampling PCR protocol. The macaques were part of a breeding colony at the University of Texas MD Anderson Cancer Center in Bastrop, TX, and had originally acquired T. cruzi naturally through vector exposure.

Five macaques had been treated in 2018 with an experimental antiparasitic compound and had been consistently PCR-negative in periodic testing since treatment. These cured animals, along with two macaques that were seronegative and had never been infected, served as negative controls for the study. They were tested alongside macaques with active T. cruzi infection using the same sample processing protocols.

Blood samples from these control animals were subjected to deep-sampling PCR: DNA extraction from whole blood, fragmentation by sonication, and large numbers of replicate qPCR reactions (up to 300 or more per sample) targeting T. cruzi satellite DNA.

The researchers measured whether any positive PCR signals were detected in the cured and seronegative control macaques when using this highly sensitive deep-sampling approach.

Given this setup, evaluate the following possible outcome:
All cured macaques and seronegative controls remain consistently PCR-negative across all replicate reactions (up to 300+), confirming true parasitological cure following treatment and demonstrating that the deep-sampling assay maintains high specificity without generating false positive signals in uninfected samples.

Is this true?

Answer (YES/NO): NO